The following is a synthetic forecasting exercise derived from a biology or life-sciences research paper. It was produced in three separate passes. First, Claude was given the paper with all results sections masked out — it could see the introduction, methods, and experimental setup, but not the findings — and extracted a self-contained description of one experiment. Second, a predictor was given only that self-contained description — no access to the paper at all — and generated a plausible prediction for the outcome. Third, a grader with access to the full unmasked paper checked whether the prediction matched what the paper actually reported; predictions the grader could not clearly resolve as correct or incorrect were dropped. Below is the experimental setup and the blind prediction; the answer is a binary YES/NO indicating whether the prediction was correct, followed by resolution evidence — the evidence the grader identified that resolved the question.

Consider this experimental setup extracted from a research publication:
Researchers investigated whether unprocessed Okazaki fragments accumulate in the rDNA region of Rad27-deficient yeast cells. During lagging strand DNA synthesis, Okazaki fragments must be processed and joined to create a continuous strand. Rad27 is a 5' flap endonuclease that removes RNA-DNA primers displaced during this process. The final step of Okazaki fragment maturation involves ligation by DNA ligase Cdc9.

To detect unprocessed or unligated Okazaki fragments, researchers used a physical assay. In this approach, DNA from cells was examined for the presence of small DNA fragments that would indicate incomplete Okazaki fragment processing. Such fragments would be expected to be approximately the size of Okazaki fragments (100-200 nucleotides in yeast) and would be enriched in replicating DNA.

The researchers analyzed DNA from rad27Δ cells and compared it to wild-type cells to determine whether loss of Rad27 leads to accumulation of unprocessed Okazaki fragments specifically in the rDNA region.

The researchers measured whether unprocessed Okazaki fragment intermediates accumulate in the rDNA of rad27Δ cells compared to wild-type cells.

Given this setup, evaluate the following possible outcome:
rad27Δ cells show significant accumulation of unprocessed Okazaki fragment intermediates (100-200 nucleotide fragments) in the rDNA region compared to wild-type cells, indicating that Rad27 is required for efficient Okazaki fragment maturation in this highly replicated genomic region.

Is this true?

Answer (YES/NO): YES